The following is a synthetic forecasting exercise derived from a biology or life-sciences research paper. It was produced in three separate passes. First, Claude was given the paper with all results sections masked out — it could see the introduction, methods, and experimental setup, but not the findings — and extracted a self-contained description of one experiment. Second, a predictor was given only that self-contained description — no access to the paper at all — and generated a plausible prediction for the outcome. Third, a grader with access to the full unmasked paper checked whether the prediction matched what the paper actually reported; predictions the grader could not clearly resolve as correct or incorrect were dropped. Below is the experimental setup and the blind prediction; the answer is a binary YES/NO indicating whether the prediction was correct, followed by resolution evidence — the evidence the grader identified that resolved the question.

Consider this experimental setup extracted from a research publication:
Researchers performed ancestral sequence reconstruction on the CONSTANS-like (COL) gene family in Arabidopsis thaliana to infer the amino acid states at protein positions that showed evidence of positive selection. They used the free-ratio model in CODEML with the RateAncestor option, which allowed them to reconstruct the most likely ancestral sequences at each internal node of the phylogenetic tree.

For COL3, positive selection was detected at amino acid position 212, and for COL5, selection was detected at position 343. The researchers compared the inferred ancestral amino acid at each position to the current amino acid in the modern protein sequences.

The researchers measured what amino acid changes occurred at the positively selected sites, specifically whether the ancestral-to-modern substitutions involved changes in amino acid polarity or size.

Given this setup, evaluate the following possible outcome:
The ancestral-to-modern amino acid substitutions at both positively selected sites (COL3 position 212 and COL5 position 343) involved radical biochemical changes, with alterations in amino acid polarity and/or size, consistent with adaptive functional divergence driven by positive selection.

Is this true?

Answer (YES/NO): YES